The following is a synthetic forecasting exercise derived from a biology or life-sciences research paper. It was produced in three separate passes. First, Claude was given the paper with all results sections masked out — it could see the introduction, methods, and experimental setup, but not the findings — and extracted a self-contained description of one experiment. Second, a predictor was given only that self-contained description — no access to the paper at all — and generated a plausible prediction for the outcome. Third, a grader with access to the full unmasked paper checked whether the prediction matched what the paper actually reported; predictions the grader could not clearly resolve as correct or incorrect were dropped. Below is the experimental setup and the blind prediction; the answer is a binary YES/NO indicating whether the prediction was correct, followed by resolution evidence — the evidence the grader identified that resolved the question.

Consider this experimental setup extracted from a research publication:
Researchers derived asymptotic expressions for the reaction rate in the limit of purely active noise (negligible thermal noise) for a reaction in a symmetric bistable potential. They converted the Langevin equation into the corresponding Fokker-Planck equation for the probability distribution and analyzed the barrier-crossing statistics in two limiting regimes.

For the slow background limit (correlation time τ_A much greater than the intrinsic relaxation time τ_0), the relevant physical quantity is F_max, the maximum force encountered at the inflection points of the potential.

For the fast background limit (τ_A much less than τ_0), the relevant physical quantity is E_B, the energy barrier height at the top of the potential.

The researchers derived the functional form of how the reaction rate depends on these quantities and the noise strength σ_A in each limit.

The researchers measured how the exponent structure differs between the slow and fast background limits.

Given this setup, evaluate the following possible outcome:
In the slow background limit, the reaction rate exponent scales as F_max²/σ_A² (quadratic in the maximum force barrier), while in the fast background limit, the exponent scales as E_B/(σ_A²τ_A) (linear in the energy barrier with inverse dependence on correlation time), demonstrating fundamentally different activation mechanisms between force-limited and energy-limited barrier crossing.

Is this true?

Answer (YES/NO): YES